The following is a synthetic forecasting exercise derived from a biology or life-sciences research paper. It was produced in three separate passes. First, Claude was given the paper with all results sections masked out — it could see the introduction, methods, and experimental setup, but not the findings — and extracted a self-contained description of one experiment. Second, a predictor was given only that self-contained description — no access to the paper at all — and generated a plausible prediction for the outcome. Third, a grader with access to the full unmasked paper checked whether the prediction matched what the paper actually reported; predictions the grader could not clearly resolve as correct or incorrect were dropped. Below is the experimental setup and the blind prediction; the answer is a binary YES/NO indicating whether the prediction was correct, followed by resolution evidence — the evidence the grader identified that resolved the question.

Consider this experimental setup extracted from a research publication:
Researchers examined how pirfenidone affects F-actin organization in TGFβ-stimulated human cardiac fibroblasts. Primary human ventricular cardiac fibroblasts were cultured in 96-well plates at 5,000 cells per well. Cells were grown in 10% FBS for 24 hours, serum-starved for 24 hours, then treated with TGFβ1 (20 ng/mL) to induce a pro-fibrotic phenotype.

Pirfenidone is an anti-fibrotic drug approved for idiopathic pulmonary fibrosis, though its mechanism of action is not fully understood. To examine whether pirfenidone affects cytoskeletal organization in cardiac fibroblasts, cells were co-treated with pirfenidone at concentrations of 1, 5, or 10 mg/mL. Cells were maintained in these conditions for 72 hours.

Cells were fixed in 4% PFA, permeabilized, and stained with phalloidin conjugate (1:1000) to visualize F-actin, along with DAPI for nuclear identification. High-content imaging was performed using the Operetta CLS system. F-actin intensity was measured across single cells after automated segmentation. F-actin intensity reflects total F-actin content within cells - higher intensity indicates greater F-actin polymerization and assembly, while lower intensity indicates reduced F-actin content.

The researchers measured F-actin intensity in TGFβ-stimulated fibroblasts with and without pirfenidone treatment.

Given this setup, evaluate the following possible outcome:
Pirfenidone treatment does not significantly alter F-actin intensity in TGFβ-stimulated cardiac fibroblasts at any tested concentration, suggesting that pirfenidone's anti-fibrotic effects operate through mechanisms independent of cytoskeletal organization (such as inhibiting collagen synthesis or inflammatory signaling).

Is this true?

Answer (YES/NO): NO